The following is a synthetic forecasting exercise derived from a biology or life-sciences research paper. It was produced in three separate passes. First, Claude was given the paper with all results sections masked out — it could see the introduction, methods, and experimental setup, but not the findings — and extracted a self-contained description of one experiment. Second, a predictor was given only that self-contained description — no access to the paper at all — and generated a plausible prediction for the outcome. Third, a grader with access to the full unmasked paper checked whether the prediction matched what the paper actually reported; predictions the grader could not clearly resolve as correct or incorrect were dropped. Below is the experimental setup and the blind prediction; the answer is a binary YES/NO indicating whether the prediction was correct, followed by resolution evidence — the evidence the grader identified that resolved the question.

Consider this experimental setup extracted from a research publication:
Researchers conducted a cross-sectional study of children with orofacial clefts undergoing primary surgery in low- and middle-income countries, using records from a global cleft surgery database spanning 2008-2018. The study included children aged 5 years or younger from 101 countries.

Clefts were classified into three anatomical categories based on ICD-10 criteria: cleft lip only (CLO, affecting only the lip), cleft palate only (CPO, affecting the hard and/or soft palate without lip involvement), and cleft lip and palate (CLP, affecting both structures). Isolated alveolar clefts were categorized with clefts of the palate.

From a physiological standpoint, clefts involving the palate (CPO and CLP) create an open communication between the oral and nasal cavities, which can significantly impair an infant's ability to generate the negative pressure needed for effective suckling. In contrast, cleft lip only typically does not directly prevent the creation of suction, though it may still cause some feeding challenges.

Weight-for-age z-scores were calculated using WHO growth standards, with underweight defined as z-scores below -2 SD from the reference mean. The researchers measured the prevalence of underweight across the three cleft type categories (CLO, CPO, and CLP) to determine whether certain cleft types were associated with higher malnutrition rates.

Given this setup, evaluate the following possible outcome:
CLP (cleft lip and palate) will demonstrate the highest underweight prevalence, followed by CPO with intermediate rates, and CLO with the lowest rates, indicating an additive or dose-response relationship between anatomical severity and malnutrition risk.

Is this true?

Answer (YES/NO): NO